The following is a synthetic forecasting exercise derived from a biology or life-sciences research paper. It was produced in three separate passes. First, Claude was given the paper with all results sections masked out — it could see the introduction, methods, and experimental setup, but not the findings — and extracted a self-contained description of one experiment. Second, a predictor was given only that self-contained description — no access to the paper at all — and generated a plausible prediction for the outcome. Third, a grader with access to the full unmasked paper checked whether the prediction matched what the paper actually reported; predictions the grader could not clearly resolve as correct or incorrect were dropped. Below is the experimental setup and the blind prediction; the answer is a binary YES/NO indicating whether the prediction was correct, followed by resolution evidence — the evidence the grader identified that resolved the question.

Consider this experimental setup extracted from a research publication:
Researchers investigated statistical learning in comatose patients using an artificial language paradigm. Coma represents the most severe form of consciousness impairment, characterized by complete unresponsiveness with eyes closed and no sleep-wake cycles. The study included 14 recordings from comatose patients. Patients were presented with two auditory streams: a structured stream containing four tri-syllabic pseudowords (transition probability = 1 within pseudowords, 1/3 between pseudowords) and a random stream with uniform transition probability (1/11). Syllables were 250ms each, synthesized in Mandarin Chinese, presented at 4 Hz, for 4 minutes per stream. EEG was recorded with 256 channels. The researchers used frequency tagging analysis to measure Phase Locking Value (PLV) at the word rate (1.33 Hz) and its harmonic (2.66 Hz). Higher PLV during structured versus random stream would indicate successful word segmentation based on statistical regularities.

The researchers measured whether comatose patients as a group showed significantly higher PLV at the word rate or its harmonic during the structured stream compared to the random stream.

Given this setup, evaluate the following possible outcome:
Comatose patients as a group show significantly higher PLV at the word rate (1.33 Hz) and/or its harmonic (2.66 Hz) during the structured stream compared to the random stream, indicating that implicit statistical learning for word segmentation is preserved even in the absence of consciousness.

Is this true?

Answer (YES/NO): NO